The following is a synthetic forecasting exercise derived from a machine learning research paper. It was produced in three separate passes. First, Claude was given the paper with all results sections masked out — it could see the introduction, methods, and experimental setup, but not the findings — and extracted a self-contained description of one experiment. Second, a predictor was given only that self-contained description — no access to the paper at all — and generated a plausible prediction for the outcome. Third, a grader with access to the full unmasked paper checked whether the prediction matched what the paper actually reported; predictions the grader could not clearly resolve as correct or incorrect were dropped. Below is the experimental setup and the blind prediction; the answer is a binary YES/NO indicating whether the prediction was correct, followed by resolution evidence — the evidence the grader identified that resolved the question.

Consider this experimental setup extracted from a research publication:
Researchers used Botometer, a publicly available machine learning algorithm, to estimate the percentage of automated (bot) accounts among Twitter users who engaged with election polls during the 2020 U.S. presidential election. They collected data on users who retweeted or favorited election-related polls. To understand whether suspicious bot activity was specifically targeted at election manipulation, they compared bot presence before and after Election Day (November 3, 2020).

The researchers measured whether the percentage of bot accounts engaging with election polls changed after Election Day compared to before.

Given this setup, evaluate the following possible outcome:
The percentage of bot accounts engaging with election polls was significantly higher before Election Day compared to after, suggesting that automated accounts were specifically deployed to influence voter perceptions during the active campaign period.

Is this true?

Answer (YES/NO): YES